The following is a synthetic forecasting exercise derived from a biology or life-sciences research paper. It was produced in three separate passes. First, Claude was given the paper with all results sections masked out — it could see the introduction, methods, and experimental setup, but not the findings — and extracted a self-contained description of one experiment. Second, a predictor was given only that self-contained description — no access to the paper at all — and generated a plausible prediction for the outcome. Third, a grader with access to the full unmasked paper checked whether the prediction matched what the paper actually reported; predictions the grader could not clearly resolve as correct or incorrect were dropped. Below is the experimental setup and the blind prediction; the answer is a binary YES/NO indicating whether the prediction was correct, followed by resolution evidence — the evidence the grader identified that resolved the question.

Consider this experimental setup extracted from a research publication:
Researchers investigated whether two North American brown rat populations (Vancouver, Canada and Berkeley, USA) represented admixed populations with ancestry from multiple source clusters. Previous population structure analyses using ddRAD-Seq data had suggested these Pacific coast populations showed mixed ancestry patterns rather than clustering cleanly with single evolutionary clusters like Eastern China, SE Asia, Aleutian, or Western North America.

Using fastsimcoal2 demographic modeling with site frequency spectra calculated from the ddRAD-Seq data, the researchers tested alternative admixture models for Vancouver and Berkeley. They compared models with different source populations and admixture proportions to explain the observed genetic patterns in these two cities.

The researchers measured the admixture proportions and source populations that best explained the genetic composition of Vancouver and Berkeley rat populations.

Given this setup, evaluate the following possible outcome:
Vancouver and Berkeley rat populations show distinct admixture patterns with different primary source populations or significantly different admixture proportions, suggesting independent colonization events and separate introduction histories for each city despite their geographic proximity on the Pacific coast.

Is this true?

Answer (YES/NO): YES